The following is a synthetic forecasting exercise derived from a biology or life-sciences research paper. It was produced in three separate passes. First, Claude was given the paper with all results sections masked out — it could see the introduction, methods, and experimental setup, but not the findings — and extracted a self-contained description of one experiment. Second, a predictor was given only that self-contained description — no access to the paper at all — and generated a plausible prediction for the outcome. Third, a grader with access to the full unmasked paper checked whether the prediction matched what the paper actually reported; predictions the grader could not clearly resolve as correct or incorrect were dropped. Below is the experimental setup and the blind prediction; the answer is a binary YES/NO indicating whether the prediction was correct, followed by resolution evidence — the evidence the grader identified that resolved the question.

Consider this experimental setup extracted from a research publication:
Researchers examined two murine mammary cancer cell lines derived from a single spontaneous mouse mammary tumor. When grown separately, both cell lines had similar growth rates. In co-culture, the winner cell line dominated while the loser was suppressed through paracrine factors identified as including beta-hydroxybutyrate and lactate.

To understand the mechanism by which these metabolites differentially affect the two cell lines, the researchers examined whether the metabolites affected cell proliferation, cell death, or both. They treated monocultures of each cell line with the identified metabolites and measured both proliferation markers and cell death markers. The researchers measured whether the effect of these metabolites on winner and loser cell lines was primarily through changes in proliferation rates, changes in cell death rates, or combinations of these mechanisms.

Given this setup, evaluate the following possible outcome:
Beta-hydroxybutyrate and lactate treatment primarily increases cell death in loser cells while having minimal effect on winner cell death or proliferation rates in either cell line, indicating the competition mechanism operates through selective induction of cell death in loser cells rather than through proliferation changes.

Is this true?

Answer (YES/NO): NO